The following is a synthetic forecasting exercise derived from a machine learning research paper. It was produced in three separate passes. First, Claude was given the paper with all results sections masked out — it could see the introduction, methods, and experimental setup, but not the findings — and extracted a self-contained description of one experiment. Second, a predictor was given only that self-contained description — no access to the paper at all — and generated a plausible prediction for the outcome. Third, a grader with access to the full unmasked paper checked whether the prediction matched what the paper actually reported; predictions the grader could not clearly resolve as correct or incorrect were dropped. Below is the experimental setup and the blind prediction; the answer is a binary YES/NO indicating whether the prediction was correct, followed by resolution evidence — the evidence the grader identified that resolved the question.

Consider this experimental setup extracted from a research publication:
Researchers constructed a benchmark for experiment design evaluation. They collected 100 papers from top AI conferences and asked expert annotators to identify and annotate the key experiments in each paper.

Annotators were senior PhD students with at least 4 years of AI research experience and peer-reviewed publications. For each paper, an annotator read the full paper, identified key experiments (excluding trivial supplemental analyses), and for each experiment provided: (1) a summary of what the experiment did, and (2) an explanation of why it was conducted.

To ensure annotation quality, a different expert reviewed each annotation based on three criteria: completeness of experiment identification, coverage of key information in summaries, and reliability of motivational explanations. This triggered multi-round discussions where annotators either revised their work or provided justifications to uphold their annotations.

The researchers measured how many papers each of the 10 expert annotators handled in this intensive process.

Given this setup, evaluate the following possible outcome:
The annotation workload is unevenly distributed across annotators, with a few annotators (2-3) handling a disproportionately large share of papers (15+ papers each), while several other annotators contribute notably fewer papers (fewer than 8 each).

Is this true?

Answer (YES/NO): NO